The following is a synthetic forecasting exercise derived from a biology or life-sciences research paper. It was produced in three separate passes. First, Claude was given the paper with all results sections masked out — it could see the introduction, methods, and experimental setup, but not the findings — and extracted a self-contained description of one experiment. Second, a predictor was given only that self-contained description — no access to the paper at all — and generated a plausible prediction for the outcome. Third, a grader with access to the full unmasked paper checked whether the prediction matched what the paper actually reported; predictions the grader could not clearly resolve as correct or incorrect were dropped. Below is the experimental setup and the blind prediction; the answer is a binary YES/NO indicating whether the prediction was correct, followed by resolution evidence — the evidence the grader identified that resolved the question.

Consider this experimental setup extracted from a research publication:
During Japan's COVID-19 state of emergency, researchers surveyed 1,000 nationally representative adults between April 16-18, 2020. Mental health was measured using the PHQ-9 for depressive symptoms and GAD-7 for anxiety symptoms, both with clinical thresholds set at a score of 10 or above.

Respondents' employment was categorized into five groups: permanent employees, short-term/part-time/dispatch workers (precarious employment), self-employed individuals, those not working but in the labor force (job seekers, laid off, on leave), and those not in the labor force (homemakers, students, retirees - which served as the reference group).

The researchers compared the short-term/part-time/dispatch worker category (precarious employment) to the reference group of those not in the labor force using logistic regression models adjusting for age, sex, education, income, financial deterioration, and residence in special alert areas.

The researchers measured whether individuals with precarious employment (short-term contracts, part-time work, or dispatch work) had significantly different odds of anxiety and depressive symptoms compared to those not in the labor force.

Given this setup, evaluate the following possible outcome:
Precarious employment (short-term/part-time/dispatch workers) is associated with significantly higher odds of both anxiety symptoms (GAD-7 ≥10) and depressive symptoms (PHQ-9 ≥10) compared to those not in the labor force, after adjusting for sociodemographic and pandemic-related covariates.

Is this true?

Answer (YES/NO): NO